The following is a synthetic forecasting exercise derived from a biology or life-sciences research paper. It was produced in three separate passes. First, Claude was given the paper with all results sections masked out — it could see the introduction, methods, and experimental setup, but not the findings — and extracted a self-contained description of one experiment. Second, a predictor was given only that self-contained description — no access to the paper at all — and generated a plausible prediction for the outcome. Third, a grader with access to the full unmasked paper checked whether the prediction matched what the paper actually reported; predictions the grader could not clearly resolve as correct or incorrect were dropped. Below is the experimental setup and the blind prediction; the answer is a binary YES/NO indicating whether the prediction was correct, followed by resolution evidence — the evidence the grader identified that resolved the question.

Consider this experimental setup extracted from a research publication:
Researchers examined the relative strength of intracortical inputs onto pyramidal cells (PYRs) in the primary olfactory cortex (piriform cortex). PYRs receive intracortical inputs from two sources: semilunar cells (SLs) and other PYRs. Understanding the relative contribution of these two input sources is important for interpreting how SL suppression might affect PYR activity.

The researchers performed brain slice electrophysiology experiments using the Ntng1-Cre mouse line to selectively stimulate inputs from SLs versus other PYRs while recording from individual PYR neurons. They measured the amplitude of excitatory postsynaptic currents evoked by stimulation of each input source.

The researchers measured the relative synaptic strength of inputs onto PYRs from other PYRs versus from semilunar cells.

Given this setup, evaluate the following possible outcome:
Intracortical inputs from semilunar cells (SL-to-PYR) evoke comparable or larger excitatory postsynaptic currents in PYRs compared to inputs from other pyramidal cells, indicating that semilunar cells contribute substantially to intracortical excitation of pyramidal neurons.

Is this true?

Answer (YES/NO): NO